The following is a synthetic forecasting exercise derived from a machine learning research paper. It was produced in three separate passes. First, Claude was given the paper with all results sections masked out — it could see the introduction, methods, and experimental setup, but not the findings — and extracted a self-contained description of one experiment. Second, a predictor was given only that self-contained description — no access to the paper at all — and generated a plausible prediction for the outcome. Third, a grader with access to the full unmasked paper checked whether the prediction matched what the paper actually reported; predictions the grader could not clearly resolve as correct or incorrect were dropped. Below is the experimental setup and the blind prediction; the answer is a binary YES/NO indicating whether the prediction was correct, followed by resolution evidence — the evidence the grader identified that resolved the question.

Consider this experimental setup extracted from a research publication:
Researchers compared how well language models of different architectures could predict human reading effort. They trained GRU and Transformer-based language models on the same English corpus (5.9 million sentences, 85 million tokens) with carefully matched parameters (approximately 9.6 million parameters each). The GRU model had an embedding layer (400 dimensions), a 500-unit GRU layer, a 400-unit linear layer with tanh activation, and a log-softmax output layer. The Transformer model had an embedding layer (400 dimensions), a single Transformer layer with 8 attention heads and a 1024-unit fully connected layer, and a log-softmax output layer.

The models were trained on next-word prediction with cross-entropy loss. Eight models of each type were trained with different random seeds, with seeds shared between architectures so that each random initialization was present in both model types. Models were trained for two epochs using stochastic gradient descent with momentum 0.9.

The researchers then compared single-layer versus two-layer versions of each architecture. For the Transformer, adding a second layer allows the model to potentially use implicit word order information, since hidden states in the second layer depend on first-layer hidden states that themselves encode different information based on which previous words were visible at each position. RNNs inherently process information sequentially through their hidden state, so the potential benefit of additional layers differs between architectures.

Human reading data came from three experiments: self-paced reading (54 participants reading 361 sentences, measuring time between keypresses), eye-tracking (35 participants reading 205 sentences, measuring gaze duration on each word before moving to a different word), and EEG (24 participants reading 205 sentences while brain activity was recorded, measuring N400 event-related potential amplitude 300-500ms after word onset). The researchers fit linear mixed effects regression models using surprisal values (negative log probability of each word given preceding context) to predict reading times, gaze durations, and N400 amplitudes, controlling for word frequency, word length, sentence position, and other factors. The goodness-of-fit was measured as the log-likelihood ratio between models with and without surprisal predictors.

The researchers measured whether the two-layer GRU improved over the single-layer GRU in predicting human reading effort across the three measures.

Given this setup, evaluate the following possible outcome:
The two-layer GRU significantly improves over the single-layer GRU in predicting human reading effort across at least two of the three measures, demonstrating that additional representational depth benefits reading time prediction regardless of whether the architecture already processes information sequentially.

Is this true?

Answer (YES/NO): NO